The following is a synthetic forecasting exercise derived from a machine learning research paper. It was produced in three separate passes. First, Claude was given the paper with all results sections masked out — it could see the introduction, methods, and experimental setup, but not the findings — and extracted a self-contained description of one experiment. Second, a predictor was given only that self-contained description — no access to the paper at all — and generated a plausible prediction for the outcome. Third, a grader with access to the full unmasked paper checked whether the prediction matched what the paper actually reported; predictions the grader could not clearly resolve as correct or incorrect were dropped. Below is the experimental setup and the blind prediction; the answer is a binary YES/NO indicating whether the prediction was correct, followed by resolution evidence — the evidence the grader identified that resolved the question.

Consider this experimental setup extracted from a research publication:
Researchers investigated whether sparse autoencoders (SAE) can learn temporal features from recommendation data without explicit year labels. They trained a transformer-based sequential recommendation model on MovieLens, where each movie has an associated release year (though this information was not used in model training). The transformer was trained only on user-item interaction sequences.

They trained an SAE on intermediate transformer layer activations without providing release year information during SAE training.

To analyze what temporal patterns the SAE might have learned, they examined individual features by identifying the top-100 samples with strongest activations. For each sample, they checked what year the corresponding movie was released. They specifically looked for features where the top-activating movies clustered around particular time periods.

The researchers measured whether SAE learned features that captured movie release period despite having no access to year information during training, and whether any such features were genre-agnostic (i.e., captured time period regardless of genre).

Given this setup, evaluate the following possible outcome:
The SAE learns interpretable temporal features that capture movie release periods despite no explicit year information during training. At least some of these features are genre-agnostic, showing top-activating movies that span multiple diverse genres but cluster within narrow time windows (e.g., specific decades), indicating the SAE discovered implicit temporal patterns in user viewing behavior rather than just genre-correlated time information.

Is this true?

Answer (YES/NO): YES